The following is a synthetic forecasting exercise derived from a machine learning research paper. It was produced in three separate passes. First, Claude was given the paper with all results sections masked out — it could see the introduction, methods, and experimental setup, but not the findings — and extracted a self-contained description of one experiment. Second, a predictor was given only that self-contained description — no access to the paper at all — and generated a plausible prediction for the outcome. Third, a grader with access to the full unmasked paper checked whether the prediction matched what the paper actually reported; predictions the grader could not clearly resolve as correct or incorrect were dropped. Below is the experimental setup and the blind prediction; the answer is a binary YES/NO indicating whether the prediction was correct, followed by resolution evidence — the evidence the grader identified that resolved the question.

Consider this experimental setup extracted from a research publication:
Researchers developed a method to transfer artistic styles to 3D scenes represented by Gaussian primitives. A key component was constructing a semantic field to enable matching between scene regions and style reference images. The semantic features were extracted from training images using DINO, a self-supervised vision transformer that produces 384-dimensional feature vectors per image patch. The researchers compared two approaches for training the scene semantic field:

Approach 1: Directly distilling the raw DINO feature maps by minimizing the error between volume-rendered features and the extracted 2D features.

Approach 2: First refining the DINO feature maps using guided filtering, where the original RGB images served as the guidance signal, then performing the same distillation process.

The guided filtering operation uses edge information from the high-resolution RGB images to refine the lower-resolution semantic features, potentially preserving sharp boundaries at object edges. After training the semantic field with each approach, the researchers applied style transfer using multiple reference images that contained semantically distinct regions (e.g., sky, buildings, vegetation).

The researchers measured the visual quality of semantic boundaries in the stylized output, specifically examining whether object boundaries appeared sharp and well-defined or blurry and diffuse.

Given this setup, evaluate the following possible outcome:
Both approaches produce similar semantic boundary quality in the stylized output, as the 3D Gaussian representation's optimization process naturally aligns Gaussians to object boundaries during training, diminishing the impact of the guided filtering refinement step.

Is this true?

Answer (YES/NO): NO